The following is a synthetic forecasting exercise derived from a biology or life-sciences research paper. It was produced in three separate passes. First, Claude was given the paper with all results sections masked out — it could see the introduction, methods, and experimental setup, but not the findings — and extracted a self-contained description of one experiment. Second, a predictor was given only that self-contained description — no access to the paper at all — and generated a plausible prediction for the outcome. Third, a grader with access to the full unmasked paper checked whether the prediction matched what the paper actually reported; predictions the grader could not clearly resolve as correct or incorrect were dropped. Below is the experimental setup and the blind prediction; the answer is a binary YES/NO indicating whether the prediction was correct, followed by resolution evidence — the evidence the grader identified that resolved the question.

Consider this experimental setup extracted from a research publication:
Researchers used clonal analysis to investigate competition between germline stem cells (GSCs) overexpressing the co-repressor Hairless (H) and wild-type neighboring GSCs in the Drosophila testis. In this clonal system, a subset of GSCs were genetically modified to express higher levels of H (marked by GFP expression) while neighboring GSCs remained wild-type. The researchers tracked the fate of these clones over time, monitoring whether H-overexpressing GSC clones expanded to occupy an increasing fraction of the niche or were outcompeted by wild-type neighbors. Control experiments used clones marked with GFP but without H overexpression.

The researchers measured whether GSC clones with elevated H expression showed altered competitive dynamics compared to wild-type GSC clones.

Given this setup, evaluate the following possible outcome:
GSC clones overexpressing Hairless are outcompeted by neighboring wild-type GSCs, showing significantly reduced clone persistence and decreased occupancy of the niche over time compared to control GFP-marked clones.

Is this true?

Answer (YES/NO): NO